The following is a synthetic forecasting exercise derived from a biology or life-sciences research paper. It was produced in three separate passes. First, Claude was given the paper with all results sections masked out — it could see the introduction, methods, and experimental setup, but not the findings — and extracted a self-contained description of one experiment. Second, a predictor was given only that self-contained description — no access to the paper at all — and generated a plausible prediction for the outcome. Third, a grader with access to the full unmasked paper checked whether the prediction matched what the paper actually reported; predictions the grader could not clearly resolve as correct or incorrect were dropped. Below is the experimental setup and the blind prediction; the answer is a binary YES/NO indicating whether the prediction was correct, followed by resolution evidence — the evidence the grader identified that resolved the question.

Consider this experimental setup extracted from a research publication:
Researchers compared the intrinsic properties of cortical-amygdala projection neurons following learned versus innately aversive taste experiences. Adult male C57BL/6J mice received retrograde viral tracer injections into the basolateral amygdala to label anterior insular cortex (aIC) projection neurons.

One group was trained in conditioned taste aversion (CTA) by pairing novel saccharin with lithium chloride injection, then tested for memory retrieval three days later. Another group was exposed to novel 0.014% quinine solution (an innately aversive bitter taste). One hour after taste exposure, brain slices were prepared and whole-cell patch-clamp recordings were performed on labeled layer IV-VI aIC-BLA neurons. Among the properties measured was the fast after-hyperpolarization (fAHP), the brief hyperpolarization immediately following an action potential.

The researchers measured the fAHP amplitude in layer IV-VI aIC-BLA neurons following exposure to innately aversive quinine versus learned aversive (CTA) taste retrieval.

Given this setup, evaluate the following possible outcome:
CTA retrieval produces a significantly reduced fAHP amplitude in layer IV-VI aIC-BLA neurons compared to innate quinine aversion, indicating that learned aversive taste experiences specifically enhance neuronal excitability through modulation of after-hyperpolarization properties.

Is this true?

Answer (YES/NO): NO